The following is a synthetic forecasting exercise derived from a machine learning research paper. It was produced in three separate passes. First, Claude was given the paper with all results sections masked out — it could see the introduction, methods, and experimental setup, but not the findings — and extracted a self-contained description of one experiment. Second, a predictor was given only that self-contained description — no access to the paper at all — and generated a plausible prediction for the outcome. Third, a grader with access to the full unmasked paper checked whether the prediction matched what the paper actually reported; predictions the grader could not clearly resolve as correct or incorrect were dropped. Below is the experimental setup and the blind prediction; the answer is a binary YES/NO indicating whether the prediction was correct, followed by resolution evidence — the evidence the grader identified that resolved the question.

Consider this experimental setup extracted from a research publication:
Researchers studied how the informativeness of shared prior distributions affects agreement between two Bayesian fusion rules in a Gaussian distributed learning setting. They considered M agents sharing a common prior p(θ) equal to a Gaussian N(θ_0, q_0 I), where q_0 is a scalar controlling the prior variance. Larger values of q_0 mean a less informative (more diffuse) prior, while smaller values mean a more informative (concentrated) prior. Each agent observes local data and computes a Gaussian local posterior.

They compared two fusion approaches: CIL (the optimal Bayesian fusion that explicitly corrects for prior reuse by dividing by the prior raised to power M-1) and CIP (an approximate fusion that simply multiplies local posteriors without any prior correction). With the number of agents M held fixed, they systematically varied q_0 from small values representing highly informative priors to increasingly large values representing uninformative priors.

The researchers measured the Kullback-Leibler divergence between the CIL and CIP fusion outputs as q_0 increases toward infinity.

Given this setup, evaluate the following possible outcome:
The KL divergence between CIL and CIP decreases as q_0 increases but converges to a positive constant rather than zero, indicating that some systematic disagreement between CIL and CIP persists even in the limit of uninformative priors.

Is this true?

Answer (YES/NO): NO